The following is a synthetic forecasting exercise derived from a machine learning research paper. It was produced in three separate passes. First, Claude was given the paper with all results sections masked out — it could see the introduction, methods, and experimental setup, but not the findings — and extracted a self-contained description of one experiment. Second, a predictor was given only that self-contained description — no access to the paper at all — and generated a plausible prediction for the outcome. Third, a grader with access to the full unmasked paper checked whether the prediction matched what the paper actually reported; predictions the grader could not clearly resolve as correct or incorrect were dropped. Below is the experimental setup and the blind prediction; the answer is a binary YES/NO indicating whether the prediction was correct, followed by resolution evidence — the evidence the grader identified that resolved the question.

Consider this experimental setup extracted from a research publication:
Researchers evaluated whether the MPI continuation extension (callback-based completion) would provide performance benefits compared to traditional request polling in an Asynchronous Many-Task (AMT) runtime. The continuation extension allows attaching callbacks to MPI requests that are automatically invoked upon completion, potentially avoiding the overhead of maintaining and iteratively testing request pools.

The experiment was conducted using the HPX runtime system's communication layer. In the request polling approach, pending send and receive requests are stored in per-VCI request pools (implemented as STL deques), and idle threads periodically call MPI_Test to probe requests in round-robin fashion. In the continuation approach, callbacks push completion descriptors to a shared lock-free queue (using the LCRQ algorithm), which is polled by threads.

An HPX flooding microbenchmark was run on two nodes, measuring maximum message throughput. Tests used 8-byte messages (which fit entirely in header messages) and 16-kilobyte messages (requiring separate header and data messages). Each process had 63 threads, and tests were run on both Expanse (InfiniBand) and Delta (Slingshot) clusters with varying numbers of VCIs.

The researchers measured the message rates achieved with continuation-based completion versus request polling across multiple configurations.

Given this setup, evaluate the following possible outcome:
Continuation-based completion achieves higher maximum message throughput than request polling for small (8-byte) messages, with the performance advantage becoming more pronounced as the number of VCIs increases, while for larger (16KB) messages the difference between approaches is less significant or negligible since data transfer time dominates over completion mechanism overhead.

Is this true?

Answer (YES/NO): NO